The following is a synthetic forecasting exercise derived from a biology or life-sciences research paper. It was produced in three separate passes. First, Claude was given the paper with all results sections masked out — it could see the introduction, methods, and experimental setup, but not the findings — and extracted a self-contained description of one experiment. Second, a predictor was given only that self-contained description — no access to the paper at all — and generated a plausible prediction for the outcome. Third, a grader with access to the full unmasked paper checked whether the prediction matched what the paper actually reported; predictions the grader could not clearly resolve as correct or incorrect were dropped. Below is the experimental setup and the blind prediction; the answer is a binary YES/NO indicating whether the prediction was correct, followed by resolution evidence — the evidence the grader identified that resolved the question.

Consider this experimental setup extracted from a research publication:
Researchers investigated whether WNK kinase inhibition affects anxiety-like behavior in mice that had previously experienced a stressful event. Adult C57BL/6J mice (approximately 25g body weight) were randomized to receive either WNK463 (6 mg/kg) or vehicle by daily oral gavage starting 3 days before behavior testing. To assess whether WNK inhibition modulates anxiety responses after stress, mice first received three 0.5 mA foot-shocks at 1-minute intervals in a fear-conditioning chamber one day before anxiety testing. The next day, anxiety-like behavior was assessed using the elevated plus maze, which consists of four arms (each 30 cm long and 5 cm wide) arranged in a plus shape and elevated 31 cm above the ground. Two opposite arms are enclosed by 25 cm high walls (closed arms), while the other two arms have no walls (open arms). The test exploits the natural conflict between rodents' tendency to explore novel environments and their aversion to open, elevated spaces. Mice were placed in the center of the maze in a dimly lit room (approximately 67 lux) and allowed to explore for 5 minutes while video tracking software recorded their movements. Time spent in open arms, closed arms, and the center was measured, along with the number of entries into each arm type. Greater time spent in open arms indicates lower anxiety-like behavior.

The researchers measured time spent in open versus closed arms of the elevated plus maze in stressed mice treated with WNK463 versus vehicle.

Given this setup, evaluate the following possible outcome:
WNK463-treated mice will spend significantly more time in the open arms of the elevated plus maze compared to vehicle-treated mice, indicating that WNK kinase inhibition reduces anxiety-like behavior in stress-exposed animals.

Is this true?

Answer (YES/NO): NO